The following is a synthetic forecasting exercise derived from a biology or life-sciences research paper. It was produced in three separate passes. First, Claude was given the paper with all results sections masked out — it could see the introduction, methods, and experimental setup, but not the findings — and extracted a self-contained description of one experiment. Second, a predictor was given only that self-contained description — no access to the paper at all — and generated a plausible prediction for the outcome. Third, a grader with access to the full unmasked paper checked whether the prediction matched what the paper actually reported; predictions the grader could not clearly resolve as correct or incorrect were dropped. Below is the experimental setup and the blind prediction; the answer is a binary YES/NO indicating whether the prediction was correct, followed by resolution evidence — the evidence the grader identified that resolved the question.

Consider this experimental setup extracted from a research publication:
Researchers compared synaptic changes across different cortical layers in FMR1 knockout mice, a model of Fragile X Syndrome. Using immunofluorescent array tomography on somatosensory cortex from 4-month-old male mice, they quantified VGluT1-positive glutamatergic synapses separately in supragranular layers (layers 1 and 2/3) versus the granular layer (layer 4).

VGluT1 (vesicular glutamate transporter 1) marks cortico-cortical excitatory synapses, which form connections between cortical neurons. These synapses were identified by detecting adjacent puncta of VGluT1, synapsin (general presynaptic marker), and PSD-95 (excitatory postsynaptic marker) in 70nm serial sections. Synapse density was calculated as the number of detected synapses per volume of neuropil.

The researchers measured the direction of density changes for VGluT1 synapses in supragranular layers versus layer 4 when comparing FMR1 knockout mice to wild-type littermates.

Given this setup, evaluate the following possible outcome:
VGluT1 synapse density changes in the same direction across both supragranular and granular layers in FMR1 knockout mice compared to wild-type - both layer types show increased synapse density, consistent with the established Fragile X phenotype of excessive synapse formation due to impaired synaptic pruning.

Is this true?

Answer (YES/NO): NO